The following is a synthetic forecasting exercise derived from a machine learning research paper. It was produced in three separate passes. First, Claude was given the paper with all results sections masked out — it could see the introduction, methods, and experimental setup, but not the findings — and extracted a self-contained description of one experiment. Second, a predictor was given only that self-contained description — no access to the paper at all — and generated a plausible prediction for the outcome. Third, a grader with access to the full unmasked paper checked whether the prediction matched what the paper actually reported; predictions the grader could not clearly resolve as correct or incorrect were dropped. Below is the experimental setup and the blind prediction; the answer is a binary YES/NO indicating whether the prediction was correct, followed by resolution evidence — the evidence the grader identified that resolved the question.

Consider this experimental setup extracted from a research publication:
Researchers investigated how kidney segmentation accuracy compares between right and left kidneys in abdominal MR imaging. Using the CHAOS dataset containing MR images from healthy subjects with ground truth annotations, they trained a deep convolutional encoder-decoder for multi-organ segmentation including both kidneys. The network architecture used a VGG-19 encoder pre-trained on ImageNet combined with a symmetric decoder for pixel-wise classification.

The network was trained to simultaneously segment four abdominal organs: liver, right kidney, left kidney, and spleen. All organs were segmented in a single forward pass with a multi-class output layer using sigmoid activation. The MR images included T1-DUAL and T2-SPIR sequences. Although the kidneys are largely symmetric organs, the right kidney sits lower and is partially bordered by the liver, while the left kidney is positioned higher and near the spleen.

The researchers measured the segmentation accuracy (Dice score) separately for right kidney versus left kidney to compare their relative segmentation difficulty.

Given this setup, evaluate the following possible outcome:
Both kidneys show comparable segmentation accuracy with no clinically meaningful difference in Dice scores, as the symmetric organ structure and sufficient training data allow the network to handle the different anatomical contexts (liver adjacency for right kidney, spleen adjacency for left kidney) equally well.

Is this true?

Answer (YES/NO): NO